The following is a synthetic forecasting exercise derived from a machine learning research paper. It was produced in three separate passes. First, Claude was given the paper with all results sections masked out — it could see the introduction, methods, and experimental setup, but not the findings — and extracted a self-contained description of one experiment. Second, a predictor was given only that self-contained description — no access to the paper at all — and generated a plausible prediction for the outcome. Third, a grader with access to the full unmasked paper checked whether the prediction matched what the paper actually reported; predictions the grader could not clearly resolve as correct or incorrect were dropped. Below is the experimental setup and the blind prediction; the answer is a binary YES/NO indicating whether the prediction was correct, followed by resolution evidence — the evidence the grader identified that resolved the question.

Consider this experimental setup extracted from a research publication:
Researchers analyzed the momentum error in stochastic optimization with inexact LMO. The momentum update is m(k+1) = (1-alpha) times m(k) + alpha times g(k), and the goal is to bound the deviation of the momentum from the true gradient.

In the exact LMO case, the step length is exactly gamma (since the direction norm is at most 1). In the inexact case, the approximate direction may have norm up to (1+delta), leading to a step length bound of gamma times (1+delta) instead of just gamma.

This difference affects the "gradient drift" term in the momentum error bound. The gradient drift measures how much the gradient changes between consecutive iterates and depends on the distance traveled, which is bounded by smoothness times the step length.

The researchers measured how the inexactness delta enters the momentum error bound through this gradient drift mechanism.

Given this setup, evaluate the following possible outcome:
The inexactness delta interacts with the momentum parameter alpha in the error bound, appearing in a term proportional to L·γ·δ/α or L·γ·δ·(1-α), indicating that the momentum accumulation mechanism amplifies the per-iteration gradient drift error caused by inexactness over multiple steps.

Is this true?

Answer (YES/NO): NO